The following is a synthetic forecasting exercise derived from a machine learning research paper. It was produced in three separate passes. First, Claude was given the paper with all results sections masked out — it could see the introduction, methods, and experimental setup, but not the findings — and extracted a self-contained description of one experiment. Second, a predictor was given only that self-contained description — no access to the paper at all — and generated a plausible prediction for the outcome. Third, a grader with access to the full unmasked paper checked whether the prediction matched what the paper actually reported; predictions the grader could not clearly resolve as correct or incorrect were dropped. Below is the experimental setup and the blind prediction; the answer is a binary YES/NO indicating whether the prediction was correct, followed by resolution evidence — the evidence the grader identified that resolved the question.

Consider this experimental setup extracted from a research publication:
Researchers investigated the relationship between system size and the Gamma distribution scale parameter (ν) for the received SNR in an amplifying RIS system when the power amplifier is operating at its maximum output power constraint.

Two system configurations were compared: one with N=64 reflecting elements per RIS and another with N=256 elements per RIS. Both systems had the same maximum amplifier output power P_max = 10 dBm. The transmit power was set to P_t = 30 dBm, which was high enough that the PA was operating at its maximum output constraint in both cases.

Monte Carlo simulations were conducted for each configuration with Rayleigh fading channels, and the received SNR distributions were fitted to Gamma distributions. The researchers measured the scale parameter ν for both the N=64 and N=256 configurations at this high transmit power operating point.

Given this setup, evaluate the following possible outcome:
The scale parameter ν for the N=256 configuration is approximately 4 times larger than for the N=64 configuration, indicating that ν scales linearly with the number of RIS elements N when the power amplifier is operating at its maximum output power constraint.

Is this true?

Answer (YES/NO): NO